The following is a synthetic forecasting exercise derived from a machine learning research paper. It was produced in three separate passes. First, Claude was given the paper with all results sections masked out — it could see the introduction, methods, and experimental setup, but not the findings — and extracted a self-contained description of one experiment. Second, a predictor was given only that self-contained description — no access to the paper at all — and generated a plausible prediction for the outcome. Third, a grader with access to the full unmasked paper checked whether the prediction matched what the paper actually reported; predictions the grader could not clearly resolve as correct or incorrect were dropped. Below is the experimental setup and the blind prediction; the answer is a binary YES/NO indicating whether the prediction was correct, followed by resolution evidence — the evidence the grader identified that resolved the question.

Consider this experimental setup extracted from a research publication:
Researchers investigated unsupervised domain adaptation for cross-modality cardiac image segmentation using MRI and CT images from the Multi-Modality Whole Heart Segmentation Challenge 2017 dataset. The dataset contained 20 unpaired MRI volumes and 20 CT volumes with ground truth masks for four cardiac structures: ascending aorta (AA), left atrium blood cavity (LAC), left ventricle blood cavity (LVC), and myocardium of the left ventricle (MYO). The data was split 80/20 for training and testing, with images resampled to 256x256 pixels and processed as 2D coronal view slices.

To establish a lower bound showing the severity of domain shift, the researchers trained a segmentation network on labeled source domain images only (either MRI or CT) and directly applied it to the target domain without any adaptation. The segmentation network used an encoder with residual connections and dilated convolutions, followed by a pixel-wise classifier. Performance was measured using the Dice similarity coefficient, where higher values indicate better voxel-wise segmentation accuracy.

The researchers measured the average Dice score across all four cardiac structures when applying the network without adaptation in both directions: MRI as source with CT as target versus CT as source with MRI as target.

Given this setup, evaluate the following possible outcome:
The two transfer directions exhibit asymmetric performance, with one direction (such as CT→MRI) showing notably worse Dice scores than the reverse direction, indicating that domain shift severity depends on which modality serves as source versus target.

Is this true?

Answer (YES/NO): NO